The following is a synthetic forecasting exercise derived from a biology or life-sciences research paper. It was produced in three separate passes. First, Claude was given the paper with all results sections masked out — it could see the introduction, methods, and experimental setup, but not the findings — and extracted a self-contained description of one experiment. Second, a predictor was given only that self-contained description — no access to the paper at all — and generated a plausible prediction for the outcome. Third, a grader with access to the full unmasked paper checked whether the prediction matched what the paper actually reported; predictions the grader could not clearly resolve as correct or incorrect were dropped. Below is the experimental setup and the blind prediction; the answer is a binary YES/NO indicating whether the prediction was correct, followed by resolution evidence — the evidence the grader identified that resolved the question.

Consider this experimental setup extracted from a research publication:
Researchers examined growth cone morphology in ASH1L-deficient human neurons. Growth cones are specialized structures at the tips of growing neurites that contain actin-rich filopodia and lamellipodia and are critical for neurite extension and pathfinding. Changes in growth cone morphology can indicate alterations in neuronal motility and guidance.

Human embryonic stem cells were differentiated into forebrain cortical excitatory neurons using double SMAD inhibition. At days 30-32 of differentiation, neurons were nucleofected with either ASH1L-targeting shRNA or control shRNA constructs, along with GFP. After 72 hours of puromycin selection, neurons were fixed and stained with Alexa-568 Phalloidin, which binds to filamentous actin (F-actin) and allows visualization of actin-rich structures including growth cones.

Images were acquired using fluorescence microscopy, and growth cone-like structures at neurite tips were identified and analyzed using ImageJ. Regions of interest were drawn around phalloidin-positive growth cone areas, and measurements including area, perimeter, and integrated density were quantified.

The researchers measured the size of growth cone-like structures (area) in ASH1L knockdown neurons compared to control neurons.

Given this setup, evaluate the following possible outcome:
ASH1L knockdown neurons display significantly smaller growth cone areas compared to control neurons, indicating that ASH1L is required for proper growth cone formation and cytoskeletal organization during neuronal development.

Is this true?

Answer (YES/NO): NO